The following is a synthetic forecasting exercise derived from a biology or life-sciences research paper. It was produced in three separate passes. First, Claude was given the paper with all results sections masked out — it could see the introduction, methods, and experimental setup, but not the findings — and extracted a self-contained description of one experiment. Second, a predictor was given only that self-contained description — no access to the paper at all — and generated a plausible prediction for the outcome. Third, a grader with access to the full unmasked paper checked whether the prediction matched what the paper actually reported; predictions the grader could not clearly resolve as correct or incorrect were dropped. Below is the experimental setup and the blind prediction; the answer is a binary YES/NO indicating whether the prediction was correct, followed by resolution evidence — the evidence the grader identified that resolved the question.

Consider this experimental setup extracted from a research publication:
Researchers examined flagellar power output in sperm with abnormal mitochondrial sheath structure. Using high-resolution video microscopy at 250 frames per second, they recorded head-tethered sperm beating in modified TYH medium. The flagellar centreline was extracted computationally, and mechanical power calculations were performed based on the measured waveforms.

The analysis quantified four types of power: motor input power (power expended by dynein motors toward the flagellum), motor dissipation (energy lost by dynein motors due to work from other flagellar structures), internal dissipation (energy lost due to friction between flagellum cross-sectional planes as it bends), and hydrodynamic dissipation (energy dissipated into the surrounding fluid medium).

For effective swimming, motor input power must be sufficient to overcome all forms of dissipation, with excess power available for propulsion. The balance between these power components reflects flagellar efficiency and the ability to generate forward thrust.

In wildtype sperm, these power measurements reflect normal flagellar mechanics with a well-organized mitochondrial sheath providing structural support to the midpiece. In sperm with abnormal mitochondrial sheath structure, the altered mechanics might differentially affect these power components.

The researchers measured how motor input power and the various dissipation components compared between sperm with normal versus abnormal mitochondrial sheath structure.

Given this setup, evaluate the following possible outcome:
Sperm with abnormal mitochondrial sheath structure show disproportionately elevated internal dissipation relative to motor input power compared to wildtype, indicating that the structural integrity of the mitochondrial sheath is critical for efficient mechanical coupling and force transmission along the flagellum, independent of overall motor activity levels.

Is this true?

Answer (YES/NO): NO